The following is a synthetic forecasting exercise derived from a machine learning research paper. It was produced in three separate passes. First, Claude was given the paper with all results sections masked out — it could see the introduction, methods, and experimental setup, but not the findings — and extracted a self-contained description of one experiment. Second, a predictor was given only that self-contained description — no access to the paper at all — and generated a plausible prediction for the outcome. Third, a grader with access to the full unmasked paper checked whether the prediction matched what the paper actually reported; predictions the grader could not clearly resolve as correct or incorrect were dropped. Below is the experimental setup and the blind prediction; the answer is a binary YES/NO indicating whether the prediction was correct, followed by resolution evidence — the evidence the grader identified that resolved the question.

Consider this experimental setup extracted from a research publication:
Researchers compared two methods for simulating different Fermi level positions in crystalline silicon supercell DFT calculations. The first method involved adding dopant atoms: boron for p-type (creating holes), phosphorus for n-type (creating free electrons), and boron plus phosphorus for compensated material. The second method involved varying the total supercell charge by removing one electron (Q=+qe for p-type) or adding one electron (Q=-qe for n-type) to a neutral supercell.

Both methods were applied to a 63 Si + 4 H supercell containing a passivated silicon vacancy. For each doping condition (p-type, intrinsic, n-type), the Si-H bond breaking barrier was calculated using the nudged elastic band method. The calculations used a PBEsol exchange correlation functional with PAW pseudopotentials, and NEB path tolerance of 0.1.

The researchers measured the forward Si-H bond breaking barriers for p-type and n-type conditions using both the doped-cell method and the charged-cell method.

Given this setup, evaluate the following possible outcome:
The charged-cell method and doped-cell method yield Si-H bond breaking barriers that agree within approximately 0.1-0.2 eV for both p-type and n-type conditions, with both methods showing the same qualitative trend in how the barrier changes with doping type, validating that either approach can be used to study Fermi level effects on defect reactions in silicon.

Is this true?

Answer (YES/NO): YES